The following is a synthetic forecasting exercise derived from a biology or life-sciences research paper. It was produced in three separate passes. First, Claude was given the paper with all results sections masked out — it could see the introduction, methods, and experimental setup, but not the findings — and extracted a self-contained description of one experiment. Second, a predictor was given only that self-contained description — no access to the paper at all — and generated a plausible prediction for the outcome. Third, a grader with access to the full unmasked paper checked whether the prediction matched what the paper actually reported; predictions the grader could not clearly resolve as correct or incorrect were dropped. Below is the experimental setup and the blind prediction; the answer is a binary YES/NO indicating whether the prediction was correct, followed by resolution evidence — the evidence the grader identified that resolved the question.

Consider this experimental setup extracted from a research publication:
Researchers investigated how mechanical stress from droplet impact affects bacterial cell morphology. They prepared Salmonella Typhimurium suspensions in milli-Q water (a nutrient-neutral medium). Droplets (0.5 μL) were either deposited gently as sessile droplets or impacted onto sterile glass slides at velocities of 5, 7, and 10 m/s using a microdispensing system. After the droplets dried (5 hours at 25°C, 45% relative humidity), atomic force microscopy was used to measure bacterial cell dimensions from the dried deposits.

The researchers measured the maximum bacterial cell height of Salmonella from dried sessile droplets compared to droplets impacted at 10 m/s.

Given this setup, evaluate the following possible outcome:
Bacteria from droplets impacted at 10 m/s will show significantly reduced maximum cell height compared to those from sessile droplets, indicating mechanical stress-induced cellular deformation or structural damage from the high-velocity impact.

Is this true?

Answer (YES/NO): NO